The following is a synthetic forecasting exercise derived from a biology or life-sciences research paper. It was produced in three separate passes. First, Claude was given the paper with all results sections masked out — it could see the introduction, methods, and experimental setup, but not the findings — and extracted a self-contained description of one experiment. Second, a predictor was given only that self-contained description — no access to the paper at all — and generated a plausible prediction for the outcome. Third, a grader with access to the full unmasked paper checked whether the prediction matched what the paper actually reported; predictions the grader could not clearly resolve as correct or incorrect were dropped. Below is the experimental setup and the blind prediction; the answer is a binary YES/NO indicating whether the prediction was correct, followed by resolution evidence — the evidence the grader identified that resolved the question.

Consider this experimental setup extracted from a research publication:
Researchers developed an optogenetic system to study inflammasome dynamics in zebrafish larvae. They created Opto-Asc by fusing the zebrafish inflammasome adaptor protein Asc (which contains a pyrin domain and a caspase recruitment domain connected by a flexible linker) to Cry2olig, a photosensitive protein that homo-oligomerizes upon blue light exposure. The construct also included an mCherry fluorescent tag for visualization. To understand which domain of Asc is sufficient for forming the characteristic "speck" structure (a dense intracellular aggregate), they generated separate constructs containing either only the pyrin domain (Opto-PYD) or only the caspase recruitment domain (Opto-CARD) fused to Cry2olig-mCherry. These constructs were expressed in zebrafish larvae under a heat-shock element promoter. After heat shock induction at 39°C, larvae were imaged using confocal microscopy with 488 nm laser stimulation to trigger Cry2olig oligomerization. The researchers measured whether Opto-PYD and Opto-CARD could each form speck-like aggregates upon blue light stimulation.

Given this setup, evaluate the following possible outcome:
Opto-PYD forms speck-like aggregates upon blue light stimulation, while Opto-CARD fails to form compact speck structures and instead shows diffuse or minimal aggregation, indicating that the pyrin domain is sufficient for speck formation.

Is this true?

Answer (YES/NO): NO